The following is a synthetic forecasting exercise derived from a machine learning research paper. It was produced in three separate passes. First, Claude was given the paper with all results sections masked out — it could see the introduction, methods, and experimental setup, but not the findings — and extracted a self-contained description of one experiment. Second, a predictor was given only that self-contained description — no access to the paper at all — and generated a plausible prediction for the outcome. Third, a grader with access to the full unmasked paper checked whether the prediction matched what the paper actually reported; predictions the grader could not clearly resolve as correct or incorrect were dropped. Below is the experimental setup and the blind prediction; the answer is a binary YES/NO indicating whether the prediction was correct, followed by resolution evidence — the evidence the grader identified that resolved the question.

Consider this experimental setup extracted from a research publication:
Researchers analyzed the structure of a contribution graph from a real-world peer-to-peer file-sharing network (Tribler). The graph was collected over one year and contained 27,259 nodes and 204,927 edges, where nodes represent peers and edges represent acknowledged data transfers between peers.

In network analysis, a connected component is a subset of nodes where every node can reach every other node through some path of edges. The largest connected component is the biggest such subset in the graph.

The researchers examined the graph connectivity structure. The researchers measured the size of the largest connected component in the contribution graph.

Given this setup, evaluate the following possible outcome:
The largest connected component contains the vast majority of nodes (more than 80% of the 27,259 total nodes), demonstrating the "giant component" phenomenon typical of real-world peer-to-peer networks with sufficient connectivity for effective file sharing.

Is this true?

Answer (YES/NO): NO